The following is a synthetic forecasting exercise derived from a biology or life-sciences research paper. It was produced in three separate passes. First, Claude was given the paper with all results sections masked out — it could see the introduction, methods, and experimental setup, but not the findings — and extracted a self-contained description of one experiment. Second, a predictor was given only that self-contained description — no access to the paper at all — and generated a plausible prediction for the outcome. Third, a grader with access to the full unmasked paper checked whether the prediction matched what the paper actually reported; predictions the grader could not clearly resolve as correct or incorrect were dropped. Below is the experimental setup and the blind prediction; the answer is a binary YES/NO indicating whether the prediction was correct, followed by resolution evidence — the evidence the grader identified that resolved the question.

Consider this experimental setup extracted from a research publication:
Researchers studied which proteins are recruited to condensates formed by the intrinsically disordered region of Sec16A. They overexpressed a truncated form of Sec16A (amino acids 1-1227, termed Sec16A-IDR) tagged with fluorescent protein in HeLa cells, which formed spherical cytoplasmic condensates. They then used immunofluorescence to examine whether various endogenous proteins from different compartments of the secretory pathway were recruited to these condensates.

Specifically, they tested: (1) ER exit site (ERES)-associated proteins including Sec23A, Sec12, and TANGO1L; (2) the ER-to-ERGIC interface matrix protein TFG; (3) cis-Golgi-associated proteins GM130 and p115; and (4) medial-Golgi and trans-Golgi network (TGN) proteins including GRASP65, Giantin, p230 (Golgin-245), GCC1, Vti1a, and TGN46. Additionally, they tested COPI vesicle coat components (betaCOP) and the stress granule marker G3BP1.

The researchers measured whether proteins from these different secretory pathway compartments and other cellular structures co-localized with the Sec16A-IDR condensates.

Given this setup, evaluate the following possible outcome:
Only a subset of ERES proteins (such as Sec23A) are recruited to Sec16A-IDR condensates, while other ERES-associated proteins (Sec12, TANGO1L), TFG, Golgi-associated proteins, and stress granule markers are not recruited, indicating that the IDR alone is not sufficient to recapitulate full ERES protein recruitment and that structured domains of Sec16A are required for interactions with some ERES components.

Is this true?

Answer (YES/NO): NO